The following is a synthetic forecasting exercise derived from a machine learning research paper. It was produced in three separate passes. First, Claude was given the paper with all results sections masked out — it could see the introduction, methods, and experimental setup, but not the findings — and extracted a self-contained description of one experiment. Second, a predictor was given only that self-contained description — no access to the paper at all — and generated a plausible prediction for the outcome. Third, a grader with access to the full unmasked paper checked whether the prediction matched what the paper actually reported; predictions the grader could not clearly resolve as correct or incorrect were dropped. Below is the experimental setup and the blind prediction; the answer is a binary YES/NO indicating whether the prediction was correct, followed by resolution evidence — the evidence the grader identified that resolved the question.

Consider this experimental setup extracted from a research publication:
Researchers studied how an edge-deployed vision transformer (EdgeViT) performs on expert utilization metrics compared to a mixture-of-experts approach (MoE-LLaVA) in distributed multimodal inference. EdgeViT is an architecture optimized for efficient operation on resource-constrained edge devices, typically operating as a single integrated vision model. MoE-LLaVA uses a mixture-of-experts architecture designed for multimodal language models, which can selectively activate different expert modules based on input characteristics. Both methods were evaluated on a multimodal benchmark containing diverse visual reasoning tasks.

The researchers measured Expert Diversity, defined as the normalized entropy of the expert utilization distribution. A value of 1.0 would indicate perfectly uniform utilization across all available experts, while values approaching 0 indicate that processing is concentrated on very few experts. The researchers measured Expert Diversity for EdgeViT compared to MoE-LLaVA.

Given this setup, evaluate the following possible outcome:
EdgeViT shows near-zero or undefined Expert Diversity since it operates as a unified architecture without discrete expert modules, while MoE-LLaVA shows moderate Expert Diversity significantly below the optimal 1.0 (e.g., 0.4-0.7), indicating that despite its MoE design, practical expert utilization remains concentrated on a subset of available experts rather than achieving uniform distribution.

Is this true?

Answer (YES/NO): NO